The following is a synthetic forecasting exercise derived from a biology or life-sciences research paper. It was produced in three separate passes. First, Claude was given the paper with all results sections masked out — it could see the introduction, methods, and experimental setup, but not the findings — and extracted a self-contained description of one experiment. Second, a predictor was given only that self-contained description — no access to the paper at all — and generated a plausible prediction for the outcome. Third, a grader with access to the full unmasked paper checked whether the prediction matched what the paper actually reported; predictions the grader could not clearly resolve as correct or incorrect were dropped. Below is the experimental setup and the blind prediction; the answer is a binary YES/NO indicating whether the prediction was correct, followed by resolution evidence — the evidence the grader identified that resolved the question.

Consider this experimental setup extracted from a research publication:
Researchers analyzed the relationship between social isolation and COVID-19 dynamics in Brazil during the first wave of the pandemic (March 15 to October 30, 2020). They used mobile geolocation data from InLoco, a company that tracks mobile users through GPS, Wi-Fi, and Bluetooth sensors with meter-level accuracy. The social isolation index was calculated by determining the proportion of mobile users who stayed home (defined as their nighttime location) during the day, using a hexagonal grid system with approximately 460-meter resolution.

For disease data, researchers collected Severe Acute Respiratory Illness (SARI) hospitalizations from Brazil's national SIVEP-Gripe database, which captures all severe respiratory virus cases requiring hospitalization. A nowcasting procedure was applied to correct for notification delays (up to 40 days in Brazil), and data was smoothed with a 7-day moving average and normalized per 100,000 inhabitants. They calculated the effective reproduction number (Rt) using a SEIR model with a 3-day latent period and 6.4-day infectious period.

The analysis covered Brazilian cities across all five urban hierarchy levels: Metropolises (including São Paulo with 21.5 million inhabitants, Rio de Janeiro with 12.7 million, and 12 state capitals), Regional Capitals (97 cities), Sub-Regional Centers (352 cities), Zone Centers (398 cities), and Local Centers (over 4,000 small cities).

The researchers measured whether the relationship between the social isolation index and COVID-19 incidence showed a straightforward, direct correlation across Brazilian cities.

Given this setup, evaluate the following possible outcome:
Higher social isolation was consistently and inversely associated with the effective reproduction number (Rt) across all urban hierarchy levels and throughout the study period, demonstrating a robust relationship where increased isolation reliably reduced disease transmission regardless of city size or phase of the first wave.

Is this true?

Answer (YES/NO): NO